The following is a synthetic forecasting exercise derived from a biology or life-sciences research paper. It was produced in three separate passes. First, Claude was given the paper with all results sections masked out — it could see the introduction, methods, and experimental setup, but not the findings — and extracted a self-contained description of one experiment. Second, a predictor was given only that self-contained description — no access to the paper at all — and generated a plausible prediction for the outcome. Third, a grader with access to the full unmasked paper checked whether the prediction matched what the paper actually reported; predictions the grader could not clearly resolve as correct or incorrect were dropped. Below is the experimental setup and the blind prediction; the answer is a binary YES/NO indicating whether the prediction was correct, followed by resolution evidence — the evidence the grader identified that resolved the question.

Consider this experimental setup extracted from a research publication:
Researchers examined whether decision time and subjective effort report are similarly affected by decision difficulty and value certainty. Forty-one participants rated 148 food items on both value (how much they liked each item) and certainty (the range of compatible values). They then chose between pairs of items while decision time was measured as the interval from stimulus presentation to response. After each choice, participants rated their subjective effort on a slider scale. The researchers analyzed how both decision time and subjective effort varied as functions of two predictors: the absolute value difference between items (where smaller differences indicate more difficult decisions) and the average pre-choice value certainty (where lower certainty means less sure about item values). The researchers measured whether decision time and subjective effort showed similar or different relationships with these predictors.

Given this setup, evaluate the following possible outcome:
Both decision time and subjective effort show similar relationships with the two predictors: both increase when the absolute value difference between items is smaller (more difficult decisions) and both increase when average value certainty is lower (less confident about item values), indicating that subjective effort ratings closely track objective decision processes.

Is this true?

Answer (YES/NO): YES